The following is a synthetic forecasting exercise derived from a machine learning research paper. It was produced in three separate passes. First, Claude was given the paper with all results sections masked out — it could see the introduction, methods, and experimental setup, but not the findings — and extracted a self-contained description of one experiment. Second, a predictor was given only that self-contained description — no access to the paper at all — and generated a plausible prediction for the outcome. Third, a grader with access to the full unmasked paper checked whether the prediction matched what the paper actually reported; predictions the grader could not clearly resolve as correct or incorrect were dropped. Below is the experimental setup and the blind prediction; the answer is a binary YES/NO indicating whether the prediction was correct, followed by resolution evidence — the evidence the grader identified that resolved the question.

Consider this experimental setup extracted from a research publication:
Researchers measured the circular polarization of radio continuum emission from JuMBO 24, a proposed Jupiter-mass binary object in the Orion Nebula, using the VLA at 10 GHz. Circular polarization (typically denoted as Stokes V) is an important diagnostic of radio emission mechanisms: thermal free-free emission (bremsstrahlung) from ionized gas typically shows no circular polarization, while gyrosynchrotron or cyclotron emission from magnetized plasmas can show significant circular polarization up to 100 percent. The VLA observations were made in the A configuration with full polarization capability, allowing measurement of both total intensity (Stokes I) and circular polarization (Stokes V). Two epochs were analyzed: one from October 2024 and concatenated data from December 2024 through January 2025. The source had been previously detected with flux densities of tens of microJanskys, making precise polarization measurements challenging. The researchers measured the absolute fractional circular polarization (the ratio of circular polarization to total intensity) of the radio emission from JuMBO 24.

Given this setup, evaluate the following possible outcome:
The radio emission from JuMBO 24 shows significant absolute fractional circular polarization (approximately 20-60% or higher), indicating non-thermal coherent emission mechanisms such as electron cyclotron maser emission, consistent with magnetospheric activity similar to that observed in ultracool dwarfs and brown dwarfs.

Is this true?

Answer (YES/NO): NO